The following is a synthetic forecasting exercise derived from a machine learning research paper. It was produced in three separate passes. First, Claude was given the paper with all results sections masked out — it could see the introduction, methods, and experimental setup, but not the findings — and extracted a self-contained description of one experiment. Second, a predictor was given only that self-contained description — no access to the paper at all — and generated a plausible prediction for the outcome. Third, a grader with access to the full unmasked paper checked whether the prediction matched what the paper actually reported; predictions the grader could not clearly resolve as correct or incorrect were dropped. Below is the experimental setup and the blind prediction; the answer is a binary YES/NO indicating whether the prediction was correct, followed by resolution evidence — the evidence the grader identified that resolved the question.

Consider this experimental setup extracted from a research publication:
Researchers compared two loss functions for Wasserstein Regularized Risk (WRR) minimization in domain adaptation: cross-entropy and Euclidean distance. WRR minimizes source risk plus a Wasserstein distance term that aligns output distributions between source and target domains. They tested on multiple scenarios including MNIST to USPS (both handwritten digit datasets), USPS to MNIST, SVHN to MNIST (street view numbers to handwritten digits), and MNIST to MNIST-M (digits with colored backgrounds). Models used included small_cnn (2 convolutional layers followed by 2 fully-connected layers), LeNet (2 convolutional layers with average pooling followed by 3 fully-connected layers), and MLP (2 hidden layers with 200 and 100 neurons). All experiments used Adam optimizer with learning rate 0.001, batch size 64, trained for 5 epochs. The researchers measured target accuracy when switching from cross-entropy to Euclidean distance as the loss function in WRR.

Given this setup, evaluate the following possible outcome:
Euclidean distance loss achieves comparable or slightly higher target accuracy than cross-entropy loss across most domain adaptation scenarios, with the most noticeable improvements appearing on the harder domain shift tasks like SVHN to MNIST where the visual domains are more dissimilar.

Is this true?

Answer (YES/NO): NO